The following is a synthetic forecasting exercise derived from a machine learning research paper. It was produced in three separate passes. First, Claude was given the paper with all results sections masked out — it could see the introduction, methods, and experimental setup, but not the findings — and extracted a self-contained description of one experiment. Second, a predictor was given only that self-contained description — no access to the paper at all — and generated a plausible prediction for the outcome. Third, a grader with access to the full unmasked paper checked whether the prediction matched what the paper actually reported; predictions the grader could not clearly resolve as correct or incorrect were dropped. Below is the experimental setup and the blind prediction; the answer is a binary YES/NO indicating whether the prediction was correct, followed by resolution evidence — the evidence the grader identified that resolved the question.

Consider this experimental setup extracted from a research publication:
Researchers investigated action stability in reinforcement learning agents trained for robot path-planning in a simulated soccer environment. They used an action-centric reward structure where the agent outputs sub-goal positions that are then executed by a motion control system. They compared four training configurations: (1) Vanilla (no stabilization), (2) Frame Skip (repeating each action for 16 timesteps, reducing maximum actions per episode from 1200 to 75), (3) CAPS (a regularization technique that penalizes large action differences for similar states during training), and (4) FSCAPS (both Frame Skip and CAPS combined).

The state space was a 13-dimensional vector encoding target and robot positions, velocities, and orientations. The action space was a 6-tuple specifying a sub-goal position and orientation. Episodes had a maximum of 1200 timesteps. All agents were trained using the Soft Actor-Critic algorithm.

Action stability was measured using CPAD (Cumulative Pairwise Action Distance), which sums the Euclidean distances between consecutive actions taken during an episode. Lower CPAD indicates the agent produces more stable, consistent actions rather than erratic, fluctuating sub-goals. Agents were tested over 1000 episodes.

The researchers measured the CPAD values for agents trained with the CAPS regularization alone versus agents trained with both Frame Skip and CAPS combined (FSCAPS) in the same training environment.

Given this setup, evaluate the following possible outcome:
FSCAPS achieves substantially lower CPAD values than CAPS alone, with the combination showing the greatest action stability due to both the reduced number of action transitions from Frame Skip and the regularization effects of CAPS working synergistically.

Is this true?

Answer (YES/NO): YES